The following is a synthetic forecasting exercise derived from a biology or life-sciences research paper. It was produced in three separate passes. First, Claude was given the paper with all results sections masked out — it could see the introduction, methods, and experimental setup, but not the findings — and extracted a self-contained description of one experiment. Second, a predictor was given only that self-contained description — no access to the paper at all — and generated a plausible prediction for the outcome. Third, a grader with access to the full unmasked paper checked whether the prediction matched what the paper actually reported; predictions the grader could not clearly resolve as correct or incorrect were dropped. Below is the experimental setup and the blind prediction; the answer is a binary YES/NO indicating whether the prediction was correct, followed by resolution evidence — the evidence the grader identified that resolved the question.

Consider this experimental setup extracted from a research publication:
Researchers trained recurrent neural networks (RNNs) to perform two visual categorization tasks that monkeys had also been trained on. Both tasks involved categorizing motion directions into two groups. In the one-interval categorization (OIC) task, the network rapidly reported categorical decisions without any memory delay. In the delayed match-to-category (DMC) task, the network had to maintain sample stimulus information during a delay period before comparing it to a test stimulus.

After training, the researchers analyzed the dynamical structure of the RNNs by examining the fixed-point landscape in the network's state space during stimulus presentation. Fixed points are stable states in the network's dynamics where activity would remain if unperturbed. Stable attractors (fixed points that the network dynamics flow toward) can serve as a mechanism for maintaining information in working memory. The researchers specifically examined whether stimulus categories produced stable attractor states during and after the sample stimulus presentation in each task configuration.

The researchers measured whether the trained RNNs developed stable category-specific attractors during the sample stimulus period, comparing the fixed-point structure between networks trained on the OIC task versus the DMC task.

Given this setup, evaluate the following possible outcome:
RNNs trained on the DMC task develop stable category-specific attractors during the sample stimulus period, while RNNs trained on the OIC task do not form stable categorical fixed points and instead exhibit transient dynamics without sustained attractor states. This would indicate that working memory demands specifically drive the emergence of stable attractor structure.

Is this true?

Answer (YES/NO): YES